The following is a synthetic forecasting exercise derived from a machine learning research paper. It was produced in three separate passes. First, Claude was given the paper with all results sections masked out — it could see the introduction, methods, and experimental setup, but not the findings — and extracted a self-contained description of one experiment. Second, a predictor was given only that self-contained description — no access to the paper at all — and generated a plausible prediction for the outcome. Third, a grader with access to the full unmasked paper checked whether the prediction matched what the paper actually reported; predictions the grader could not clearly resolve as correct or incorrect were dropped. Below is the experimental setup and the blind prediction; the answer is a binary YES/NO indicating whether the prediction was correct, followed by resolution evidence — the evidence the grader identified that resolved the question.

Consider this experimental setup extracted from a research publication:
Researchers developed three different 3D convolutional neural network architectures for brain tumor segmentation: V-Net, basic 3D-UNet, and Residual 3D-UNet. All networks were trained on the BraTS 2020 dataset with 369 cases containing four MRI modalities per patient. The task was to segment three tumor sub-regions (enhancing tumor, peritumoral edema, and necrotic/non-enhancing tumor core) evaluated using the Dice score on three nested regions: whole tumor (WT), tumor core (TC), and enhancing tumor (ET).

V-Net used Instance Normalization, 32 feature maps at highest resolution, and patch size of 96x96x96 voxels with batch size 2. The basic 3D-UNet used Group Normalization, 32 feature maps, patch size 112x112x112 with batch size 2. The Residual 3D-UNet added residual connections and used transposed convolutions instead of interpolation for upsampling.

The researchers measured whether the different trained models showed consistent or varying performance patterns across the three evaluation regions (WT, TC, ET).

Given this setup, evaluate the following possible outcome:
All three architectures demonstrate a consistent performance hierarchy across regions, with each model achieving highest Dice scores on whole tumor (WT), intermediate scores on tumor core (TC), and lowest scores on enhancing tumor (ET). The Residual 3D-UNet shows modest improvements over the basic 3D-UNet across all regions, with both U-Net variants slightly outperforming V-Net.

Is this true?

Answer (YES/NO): NO